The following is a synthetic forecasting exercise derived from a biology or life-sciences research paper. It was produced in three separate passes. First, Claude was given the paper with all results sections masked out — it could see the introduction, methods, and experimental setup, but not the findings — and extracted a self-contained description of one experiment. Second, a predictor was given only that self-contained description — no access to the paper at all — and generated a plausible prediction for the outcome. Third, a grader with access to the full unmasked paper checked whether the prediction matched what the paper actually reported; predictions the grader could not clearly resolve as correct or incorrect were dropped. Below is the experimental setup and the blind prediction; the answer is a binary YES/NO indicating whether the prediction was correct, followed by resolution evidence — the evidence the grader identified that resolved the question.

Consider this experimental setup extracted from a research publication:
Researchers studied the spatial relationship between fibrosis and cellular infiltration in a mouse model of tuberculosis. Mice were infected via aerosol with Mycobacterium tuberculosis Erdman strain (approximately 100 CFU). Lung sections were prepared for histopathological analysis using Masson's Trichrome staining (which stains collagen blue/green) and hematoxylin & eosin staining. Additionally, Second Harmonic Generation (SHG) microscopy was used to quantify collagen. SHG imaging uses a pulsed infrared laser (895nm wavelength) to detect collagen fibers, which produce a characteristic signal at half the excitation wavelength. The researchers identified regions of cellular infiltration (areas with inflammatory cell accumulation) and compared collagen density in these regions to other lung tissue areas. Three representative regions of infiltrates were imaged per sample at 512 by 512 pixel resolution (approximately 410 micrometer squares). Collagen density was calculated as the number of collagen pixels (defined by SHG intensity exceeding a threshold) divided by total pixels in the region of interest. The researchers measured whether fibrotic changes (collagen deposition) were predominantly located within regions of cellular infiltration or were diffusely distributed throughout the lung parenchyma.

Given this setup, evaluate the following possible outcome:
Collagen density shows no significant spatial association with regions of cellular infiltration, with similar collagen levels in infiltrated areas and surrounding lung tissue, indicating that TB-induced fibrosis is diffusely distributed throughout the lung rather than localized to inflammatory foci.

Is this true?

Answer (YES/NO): NO